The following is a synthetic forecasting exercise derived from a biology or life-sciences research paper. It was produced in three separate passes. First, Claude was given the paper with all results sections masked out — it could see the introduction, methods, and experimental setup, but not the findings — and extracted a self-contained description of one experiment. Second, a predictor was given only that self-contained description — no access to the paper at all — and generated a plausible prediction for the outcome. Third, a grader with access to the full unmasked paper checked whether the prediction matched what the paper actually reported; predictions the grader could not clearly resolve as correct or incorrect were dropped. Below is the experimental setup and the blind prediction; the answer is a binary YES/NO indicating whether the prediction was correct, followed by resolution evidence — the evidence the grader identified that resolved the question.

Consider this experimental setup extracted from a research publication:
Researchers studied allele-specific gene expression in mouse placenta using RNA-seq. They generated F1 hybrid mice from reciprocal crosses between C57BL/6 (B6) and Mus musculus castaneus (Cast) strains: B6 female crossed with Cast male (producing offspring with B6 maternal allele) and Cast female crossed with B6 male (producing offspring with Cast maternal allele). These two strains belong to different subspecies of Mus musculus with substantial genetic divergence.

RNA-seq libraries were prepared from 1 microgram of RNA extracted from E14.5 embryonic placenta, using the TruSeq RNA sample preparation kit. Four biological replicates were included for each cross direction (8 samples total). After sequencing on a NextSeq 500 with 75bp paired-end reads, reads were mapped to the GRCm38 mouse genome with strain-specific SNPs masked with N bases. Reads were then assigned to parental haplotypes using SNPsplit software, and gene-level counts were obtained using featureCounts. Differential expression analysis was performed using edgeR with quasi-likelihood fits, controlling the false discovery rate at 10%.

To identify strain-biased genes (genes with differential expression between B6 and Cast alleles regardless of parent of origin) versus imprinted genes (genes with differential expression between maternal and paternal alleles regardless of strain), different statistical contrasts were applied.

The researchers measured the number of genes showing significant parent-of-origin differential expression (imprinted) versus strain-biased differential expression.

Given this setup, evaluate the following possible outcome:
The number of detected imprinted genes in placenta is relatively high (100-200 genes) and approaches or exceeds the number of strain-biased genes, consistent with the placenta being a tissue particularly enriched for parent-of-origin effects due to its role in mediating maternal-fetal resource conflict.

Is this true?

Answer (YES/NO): NO